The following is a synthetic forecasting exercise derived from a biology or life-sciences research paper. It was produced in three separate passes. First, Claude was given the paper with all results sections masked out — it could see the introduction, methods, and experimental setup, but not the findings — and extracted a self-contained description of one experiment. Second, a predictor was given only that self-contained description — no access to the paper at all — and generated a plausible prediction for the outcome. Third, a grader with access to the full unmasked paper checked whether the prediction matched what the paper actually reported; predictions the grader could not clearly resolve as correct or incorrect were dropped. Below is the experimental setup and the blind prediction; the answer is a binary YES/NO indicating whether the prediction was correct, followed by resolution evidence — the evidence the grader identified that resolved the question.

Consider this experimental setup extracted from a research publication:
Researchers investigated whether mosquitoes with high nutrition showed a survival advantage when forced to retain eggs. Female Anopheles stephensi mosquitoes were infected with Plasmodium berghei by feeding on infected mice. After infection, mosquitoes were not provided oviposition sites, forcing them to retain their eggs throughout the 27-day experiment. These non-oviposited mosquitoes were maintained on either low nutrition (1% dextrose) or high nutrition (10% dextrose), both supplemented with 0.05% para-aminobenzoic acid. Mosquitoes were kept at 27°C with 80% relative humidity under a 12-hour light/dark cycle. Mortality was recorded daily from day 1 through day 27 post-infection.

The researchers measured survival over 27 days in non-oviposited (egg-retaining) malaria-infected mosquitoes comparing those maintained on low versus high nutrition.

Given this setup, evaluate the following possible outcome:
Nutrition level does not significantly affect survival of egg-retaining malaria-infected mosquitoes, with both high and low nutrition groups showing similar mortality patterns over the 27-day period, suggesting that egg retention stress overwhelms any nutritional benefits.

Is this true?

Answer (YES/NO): NO